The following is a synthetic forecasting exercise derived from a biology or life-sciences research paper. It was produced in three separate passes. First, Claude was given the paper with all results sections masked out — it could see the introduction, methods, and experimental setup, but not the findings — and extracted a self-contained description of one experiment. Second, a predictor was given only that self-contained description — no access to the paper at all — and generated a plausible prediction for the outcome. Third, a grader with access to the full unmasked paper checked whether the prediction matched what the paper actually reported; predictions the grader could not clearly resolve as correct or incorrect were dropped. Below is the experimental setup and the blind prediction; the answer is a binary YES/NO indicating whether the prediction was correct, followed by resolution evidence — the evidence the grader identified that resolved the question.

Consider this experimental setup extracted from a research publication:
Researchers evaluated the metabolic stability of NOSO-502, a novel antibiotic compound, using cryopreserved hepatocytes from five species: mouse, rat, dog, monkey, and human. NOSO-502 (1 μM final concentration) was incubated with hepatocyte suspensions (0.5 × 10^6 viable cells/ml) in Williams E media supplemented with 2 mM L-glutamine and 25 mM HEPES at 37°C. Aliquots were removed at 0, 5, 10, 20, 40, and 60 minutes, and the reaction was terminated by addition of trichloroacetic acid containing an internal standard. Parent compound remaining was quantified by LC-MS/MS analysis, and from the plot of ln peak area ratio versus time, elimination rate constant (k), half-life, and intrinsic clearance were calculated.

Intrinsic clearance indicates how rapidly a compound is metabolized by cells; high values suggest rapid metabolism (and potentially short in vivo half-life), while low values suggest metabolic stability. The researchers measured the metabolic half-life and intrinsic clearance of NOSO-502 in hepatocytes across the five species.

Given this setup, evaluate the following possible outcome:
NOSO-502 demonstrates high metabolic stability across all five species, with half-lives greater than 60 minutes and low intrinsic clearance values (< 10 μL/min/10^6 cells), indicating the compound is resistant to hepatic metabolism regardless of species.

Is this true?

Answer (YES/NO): NO